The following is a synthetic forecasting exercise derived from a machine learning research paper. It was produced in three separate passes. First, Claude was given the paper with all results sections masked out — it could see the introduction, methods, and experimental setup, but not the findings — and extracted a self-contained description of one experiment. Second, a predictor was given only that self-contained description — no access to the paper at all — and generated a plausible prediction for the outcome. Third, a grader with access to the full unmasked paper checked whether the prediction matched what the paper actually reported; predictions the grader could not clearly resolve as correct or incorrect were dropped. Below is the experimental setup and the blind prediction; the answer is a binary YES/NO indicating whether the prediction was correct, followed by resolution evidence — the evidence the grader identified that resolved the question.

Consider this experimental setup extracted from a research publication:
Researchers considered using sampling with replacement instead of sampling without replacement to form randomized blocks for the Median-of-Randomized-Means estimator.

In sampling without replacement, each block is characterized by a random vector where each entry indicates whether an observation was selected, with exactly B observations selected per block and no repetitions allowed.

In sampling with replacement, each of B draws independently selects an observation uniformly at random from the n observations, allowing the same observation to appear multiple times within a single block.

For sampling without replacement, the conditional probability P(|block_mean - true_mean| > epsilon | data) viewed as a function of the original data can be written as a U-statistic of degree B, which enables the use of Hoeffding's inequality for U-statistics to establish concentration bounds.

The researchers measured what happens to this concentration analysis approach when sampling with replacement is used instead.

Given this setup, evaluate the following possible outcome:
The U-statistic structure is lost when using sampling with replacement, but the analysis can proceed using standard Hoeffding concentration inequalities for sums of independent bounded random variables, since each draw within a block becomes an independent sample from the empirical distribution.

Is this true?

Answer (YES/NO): NO